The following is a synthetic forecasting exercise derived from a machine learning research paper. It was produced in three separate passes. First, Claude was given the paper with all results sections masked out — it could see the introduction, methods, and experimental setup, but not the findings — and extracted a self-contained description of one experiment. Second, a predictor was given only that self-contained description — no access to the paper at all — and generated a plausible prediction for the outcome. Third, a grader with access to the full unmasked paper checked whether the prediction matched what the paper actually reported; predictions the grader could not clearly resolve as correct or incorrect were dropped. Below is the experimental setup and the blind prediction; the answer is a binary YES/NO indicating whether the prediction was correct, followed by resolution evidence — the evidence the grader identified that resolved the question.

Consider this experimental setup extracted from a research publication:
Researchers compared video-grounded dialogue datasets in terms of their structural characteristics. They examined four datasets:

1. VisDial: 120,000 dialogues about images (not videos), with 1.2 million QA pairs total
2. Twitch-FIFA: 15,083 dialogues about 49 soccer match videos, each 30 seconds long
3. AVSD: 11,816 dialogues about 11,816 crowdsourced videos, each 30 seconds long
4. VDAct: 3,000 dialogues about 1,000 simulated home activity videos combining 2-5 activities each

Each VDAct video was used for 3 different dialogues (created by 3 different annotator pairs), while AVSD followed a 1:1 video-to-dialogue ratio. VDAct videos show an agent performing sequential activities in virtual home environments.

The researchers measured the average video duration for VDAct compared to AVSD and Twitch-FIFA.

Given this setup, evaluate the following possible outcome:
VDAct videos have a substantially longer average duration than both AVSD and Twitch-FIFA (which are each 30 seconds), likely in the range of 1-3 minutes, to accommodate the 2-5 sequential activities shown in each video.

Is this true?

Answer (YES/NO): NO